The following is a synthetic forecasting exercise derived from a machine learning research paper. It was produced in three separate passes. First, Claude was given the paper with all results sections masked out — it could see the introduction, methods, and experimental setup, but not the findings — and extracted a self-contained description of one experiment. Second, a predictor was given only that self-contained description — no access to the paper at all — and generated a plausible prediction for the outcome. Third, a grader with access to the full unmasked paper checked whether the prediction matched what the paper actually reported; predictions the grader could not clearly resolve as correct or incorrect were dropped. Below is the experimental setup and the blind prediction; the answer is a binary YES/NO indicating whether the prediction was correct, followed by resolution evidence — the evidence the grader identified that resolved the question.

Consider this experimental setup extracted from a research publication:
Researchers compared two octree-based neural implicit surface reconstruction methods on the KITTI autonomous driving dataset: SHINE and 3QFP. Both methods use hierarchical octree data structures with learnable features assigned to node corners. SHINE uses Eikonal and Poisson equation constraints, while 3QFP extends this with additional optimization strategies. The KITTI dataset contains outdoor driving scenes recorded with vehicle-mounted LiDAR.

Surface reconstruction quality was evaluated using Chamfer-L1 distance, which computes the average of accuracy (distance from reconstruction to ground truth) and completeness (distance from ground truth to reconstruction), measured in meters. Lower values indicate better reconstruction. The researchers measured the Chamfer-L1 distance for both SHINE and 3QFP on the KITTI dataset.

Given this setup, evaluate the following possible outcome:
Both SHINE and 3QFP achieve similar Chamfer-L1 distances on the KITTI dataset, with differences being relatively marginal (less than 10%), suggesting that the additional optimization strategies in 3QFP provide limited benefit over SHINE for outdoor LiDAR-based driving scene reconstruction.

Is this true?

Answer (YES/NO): YES